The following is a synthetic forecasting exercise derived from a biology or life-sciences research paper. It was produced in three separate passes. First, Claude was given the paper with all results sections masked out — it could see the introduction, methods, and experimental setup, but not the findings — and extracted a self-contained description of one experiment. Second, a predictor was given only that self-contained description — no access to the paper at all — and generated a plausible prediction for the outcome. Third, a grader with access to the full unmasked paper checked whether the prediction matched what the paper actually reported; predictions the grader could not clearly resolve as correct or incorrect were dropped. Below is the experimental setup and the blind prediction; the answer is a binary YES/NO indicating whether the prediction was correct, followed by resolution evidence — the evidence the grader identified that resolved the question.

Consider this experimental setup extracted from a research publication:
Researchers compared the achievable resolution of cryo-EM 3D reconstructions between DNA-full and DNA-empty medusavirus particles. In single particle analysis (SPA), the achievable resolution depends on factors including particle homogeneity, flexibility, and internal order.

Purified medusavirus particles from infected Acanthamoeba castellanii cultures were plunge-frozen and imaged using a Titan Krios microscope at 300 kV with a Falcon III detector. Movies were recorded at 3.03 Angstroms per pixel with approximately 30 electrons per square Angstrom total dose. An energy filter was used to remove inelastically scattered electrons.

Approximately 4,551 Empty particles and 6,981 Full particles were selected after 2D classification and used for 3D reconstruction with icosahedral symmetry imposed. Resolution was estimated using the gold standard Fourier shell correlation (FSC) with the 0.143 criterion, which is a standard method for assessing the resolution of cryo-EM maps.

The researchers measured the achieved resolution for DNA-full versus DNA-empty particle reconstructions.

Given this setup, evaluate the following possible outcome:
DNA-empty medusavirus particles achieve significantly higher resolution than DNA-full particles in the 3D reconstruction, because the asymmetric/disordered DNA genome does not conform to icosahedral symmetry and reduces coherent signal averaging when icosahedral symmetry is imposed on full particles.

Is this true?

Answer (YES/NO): NO